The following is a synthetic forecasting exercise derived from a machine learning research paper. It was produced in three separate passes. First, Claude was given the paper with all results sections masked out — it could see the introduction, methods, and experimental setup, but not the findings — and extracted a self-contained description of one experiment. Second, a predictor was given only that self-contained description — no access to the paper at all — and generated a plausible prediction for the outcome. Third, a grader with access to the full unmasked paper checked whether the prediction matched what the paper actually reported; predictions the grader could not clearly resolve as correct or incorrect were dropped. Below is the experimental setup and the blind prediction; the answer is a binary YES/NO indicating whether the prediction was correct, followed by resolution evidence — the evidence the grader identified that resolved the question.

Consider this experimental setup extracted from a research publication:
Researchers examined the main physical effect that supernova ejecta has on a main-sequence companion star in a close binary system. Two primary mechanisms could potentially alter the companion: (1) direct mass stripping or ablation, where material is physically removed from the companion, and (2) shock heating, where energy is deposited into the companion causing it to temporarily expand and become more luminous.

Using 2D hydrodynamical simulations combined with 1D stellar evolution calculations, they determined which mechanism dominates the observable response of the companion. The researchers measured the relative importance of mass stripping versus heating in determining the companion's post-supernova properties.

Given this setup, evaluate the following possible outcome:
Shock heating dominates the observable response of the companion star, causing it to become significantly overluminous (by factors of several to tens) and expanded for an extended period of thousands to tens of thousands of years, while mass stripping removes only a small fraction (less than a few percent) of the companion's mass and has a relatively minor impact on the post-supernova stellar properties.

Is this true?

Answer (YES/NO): NO